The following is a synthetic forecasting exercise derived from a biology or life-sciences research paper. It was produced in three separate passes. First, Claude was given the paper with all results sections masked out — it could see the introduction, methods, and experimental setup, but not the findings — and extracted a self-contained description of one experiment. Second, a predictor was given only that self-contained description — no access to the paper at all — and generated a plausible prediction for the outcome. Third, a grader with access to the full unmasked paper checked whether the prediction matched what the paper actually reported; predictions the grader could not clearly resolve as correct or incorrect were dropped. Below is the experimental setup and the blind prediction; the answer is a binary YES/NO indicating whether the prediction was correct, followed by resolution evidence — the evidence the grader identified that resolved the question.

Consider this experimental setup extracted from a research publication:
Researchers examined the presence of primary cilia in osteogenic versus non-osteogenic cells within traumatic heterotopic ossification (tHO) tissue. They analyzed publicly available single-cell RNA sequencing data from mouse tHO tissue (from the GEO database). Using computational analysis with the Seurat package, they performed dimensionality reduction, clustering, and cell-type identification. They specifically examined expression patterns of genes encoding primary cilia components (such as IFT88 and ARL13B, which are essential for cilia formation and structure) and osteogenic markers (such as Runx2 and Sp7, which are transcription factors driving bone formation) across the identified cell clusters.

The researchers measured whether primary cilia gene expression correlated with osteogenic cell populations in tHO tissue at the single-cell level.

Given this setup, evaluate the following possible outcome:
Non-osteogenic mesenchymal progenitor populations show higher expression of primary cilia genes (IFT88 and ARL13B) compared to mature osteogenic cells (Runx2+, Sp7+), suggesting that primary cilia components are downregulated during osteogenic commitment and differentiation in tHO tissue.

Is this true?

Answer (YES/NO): NO